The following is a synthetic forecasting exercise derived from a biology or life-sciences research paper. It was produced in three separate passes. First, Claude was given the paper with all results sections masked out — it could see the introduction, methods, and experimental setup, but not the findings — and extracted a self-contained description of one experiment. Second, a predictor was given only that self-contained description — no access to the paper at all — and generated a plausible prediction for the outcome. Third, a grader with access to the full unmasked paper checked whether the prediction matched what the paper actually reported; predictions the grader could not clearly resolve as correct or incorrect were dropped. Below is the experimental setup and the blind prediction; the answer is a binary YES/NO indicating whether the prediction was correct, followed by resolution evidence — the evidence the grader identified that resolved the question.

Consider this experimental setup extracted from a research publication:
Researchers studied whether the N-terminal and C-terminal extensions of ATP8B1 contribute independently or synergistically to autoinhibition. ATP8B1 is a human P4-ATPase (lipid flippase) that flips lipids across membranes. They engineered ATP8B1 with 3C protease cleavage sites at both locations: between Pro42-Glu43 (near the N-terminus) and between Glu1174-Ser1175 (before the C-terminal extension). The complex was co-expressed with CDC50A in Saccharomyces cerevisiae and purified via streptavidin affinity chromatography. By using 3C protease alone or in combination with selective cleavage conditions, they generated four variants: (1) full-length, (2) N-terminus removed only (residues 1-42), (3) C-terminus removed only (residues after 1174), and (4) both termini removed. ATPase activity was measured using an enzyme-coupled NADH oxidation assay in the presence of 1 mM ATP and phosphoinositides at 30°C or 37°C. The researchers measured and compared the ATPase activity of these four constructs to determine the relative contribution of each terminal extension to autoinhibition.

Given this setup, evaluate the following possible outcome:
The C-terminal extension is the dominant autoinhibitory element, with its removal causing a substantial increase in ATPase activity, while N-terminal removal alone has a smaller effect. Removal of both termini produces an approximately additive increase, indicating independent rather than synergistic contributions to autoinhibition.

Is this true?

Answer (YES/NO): NO